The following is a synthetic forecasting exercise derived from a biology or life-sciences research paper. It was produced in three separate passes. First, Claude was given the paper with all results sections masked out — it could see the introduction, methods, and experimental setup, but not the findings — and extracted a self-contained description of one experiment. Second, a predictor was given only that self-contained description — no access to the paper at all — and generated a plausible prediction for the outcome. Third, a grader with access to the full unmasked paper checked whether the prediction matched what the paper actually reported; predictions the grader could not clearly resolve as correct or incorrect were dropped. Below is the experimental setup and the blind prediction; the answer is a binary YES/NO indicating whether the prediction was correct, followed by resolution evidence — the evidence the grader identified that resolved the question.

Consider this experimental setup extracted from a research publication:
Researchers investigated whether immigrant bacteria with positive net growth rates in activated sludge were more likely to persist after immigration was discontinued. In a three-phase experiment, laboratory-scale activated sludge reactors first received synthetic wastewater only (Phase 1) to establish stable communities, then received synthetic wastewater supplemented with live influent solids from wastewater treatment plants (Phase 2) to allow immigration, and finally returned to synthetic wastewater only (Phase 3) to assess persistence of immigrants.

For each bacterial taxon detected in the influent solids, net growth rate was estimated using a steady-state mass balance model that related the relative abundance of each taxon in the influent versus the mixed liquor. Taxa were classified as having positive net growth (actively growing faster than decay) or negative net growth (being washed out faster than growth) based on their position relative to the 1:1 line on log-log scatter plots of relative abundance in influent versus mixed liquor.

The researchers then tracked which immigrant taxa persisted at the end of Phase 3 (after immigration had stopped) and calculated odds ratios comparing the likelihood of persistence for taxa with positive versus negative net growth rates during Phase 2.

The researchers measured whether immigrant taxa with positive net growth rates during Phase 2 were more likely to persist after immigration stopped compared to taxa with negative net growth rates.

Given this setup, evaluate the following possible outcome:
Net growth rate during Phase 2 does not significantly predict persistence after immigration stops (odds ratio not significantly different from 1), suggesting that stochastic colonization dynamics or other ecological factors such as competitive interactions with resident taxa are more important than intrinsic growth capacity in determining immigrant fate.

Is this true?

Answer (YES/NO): NO